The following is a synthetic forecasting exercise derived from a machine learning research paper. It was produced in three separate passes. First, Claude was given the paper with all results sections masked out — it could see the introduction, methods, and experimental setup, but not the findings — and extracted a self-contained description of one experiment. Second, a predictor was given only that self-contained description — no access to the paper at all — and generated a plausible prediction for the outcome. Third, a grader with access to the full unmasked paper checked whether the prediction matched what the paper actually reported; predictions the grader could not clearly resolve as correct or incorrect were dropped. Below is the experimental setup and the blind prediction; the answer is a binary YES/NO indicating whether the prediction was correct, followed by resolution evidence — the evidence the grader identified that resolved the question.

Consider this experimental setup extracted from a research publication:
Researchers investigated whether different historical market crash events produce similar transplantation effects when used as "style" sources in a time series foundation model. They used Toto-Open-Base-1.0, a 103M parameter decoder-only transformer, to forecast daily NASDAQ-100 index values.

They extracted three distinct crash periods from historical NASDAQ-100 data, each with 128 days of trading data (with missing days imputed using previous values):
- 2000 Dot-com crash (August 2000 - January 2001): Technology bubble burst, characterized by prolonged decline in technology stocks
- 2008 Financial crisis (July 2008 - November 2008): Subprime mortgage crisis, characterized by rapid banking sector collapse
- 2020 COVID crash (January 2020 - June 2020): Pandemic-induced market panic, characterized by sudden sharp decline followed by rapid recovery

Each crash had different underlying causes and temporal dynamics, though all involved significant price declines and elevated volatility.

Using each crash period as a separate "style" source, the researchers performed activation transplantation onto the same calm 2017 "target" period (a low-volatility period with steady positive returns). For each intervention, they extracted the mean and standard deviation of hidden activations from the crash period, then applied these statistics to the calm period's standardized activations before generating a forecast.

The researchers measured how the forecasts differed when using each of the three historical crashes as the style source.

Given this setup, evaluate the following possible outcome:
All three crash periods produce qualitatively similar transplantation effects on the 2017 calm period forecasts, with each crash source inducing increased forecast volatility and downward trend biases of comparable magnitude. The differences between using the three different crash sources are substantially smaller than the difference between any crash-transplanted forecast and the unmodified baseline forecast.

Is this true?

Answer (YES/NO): NO